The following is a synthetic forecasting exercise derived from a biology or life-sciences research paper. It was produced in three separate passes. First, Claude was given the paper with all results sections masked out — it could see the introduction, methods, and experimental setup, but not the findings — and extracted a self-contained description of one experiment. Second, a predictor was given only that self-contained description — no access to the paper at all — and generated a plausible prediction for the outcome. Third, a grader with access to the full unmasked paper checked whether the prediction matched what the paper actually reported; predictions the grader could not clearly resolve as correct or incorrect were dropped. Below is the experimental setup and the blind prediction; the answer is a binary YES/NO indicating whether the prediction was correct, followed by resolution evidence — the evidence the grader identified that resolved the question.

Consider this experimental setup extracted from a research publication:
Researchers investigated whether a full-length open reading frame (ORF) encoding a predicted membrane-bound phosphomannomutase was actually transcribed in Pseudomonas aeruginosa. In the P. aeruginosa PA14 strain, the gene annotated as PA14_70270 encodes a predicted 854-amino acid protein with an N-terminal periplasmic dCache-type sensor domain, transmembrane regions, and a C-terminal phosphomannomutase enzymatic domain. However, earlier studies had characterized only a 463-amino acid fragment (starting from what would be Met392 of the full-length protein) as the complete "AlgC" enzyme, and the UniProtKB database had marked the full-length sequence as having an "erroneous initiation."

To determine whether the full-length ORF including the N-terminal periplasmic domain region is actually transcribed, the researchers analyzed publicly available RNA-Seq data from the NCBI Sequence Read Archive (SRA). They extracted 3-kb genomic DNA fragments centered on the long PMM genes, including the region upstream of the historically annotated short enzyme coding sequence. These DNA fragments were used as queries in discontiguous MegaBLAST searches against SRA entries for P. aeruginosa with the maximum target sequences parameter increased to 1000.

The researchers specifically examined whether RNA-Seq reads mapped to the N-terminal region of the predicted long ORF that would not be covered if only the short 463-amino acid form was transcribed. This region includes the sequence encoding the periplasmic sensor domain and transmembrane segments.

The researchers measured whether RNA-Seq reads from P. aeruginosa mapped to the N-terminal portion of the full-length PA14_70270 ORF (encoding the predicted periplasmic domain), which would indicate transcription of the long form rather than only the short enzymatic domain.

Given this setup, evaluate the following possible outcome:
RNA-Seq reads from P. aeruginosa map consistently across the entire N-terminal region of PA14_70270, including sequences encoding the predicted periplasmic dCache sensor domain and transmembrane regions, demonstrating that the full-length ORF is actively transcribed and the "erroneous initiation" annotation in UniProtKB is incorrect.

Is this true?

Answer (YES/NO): NO